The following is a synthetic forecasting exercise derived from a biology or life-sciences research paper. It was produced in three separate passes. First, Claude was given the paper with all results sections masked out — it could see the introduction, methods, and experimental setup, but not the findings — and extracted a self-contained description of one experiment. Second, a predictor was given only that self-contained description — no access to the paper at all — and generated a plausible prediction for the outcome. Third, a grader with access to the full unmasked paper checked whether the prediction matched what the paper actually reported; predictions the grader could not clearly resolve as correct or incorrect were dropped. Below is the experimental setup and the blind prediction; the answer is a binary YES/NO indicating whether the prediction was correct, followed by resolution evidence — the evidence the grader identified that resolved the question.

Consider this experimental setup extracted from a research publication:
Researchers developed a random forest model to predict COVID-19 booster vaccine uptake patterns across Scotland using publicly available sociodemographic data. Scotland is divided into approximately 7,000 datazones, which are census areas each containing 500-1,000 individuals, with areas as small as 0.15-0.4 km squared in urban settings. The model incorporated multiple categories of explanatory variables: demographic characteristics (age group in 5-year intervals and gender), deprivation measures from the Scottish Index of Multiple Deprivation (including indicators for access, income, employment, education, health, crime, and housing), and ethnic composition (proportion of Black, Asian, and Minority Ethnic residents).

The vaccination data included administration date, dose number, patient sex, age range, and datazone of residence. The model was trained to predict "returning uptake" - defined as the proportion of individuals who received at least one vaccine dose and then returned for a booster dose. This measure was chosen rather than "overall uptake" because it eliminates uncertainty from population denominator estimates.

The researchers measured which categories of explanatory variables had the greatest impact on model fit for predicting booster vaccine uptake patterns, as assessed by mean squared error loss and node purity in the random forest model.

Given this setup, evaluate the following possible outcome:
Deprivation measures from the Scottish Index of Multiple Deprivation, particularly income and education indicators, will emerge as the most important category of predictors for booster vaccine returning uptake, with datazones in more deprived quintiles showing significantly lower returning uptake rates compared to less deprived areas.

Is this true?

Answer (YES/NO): NO